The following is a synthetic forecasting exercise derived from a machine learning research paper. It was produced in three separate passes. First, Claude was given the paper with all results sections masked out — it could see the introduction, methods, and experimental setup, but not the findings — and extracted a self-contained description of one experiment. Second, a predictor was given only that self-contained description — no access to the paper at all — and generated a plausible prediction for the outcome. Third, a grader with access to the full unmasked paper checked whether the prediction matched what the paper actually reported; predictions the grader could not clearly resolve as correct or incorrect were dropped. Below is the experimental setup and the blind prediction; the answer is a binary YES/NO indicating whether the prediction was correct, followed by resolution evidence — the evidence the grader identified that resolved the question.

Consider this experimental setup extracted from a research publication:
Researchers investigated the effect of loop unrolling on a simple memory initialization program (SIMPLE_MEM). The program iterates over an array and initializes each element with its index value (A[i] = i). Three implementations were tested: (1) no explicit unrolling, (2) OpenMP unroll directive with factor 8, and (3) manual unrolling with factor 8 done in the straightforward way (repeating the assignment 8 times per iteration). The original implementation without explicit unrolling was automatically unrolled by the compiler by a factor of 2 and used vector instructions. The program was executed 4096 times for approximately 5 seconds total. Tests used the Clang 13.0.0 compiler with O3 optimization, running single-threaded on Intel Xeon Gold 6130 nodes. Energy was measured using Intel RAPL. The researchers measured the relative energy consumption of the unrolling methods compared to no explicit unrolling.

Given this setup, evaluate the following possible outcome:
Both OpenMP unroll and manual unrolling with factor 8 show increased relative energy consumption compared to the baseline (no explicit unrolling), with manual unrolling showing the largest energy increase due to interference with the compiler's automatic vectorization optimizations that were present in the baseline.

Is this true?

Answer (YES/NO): NO